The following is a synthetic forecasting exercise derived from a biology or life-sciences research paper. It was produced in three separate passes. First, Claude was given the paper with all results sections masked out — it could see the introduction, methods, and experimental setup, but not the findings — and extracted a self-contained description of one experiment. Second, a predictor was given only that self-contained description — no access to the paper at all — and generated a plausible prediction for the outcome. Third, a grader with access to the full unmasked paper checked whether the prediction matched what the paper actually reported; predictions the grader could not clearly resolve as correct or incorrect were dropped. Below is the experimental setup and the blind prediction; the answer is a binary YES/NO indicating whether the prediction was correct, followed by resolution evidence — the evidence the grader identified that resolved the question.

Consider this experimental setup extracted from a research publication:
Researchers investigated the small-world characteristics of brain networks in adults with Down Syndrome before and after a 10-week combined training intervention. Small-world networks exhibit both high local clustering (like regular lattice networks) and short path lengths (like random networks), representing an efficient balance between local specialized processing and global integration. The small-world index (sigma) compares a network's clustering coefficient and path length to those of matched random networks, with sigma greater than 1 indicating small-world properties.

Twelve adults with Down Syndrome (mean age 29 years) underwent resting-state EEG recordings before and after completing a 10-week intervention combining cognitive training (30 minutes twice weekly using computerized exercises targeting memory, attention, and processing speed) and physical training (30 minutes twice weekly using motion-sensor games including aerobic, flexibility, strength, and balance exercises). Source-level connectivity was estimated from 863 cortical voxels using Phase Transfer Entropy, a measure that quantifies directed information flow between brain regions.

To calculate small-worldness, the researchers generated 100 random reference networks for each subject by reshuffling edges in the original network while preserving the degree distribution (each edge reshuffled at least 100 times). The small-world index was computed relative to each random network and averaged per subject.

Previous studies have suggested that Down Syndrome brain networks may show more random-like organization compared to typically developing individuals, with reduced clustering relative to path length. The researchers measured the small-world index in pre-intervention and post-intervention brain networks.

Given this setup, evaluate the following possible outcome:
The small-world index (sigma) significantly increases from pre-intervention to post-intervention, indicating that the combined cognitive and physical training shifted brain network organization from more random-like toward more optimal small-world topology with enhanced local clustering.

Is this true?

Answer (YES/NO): YES